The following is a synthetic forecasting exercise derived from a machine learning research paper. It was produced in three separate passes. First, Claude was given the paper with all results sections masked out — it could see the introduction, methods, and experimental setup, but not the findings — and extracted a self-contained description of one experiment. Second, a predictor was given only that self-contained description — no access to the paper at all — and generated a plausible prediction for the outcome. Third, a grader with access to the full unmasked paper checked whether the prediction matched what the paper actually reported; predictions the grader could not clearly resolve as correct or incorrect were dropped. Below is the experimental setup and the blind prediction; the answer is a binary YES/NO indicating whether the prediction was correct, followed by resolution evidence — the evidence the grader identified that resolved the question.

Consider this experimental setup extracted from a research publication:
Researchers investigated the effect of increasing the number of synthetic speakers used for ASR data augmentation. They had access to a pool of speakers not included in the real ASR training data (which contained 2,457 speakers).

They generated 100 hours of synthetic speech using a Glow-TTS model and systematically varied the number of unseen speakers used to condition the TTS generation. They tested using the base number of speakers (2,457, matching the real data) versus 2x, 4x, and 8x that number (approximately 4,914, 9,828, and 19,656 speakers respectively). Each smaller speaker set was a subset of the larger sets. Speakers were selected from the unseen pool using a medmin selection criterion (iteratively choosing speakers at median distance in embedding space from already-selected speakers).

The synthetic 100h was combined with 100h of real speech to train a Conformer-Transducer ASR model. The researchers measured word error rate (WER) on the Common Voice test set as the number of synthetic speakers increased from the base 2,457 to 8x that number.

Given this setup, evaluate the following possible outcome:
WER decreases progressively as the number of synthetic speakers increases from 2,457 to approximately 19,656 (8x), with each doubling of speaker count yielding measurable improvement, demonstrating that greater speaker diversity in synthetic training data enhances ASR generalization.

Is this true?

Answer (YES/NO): NO